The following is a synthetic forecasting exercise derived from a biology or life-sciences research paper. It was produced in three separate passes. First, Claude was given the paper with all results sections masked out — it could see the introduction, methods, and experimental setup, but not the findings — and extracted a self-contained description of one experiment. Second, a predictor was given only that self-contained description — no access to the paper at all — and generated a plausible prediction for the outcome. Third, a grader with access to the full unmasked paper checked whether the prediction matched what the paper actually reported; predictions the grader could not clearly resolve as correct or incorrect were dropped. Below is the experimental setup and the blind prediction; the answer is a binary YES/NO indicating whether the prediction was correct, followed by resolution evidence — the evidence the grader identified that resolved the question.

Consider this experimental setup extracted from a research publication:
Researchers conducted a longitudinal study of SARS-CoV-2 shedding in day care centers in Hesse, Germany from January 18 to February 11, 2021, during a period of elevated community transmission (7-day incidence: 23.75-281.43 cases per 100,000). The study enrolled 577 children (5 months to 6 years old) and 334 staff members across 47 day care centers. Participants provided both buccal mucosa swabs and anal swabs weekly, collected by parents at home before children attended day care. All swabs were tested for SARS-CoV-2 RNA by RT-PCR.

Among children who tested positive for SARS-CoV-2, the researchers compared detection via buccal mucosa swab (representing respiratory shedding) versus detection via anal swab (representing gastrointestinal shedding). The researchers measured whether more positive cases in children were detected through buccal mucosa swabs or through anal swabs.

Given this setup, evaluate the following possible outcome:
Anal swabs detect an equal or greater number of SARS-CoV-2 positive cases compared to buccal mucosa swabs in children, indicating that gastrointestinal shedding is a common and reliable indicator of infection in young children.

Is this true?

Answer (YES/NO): NO